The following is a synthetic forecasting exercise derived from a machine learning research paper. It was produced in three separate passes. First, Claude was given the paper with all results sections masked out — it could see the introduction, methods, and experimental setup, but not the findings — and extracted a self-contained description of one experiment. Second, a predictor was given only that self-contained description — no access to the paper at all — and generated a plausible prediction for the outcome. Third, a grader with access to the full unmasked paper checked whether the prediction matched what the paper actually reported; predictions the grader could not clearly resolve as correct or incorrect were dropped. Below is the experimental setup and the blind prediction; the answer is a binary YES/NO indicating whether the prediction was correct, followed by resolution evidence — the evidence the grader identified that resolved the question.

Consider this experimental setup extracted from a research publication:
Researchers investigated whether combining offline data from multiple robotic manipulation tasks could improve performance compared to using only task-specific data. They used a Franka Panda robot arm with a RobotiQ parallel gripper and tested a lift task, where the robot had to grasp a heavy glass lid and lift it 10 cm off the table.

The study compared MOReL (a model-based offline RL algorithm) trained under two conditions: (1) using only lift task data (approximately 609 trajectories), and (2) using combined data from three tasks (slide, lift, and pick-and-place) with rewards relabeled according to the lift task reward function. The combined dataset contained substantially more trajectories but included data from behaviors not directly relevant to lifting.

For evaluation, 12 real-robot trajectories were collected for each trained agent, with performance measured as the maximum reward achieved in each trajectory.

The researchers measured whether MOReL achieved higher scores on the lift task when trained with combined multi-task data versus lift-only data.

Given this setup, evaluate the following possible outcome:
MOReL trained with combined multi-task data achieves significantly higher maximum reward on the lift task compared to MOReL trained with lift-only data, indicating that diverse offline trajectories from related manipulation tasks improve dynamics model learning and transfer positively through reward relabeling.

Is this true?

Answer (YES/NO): YES